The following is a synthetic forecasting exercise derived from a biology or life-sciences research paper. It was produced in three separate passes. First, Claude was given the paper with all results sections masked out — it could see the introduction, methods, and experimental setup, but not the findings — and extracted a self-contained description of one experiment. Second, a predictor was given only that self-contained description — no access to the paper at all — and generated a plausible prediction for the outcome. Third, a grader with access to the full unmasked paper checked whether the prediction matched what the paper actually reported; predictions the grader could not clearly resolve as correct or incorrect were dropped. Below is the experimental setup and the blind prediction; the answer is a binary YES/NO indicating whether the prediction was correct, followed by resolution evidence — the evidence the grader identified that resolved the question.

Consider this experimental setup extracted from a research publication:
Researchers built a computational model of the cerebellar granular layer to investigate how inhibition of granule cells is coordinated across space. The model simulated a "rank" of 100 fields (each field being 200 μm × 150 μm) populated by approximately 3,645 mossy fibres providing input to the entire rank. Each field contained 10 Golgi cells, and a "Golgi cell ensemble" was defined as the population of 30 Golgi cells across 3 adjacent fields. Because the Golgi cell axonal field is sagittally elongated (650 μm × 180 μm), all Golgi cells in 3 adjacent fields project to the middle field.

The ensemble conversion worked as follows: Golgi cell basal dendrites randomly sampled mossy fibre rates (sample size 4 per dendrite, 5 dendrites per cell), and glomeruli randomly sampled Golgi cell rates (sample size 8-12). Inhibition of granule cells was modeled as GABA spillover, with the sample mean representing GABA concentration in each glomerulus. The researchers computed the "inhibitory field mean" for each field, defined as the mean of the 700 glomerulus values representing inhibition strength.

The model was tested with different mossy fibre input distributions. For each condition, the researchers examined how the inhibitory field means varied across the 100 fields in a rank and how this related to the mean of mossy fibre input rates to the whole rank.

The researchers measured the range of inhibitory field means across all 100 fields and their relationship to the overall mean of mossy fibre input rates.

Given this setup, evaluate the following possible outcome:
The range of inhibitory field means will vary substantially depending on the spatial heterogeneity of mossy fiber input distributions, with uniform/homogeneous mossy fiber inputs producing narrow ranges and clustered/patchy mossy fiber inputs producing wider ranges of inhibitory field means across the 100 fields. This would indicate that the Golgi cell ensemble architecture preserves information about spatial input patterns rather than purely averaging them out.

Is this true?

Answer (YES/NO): NO